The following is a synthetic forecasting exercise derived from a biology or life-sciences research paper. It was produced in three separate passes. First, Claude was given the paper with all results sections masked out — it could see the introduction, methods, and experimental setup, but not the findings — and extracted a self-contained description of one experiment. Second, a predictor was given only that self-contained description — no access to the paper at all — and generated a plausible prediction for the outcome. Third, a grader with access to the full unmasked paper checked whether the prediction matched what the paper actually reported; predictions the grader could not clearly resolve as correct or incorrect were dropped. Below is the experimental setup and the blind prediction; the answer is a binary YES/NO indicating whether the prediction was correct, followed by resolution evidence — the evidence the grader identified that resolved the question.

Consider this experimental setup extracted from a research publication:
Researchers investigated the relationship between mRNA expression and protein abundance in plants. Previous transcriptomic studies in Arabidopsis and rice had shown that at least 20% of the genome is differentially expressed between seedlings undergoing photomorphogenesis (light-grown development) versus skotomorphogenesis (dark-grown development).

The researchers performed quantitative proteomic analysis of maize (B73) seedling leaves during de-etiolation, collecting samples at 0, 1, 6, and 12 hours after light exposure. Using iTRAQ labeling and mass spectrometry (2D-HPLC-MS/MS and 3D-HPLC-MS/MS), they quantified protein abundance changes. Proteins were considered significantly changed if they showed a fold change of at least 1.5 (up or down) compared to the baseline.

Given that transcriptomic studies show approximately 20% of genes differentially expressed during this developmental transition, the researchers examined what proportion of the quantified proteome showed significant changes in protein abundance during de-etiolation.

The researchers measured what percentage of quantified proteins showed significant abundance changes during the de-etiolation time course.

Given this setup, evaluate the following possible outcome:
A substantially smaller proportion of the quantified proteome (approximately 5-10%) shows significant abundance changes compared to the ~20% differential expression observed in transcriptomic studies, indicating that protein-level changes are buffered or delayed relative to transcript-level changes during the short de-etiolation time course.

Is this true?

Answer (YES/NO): YES